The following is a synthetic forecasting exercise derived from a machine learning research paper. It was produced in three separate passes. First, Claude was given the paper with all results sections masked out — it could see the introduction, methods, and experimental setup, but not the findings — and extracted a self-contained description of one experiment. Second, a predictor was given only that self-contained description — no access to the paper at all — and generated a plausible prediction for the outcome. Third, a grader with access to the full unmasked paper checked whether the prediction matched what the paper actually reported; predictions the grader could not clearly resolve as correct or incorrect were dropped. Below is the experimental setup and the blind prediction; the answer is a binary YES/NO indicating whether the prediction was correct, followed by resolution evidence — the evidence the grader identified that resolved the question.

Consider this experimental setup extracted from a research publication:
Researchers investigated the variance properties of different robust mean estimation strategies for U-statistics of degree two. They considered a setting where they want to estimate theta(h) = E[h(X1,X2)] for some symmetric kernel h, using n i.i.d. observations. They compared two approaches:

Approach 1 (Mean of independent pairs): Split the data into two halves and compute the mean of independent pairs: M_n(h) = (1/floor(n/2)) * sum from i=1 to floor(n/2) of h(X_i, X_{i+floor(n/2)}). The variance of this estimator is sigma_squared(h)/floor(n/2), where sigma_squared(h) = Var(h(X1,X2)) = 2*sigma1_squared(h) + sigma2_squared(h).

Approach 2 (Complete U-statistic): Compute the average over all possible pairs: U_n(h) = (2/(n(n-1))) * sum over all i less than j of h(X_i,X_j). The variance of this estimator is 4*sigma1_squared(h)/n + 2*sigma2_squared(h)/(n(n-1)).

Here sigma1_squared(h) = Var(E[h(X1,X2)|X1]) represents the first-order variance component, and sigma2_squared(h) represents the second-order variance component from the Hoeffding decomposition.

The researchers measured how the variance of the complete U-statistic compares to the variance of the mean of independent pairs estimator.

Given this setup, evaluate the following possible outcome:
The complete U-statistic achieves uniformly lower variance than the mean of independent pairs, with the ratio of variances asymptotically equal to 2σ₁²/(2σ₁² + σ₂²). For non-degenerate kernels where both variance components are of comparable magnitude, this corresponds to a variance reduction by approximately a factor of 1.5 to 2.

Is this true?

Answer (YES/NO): YES